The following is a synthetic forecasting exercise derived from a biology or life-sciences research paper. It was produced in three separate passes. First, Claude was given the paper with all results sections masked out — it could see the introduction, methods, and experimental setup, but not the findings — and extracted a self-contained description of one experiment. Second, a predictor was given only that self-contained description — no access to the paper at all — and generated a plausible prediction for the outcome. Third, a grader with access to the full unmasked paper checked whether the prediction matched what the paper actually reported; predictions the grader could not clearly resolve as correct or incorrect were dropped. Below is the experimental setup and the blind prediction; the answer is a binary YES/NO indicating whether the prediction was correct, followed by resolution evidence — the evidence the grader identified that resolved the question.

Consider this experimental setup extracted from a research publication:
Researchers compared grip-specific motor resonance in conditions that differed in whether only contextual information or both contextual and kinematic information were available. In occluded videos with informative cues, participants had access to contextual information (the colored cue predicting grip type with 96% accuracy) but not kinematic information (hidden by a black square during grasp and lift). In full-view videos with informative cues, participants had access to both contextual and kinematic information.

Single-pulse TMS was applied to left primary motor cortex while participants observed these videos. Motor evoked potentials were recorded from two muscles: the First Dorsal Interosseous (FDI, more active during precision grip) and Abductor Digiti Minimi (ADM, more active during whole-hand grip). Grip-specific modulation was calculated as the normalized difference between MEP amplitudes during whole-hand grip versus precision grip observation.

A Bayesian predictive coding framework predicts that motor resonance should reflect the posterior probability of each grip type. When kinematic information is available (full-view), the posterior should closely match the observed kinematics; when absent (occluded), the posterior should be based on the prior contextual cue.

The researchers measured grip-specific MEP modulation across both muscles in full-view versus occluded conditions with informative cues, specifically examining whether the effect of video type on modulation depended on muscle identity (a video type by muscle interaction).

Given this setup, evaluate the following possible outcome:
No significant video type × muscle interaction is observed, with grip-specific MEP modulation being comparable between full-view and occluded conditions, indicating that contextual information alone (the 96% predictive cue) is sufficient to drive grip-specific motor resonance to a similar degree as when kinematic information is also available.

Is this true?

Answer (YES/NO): NO